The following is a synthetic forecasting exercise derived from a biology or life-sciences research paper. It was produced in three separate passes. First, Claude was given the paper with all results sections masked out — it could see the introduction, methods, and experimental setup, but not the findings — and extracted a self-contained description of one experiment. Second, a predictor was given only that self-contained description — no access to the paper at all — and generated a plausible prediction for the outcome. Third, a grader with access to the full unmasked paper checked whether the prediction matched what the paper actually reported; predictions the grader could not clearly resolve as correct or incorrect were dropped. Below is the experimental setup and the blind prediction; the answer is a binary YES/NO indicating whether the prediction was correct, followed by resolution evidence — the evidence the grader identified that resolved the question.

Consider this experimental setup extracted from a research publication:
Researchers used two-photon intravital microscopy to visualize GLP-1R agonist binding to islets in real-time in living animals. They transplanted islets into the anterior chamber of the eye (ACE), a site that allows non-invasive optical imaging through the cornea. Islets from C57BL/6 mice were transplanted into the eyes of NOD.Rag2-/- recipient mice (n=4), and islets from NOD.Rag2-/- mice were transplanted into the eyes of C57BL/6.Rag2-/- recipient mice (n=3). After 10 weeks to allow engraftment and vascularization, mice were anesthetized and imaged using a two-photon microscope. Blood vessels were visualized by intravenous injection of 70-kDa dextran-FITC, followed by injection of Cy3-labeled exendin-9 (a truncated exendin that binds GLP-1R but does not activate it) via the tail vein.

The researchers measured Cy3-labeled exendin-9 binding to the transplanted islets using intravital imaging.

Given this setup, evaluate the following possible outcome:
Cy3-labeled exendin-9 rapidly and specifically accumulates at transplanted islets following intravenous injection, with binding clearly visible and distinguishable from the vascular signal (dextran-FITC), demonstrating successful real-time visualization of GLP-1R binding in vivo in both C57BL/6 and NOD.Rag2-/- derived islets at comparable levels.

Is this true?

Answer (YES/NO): NO